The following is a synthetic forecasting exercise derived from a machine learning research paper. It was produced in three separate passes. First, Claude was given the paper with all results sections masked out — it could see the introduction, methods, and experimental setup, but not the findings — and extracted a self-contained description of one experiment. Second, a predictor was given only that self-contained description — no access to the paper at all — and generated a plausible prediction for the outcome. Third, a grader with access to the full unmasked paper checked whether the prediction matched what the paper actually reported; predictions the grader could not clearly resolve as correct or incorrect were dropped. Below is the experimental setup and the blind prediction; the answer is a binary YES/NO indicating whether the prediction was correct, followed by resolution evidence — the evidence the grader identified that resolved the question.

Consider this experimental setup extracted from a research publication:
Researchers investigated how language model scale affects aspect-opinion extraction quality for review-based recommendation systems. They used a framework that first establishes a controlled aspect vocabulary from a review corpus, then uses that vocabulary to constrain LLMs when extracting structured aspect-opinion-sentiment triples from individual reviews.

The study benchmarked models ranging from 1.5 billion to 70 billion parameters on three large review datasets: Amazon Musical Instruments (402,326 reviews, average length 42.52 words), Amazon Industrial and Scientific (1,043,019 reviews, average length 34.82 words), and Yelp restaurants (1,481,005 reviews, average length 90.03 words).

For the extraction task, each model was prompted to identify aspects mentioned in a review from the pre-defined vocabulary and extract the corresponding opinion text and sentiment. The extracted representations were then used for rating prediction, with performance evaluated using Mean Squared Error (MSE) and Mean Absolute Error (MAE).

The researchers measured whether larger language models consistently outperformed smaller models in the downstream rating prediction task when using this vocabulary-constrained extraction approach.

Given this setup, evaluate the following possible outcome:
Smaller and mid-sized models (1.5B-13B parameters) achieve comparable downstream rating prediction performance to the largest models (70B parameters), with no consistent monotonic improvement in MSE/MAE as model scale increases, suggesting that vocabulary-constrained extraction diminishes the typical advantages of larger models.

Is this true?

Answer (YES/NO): YES